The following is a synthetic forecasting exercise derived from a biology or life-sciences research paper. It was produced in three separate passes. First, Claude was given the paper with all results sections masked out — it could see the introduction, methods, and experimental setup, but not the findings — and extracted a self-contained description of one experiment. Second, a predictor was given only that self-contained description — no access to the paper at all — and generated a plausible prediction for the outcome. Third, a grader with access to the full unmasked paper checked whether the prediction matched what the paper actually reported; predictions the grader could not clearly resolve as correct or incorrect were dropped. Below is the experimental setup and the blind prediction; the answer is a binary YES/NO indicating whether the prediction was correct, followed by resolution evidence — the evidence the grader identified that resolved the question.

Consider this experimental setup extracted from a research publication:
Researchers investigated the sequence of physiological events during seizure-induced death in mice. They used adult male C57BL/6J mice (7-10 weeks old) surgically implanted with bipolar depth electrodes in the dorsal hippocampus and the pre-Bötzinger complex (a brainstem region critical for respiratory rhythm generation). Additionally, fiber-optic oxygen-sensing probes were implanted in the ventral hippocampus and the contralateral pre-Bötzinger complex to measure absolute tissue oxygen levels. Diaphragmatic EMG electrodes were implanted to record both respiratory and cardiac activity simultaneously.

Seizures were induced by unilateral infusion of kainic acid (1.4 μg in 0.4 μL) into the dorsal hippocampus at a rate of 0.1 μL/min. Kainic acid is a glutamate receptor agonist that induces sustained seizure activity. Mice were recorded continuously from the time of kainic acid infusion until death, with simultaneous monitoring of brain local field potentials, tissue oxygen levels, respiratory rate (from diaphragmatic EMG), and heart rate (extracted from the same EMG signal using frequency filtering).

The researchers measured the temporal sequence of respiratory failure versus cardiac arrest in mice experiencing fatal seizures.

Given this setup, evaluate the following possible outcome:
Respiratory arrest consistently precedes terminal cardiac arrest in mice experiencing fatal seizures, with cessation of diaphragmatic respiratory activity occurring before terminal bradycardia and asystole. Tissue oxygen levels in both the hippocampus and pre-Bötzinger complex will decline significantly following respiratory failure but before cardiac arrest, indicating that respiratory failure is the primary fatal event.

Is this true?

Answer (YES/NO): NO